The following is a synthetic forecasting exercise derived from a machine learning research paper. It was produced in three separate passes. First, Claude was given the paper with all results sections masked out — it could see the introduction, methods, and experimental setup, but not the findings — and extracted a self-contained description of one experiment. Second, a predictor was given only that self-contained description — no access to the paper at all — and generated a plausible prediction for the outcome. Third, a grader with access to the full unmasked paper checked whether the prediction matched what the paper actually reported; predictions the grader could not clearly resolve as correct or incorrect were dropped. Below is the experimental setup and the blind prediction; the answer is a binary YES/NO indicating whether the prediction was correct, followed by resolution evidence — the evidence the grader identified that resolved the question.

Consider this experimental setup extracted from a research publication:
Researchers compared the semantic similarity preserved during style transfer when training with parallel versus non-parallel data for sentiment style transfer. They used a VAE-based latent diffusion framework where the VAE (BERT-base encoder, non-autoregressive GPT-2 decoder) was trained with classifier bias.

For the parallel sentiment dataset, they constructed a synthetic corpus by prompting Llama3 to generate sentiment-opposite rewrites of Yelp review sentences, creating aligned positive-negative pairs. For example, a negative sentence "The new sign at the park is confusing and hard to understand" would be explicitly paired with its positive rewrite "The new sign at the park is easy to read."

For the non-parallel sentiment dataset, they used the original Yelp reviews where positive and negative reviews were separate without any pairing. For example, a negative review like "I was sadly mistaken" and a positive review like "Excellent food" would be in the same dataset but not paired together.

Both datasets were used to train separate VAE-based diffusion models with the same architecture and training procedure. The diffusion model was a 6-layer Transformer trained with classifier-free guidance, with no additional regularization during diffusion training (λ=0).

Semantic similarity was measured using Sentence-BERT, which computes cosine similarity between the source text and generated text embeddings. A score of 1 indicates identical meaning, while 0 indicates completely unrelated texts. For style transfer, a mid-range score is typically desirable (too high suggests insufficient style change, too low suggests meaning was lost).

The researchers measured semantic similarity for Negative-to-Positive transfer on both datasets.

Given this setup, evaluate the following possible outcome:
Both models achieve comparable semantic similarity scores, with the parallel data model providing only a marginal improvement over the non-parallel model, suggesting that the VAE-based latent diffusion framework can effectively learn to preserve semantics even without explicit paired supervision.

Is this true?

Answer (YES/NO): NO